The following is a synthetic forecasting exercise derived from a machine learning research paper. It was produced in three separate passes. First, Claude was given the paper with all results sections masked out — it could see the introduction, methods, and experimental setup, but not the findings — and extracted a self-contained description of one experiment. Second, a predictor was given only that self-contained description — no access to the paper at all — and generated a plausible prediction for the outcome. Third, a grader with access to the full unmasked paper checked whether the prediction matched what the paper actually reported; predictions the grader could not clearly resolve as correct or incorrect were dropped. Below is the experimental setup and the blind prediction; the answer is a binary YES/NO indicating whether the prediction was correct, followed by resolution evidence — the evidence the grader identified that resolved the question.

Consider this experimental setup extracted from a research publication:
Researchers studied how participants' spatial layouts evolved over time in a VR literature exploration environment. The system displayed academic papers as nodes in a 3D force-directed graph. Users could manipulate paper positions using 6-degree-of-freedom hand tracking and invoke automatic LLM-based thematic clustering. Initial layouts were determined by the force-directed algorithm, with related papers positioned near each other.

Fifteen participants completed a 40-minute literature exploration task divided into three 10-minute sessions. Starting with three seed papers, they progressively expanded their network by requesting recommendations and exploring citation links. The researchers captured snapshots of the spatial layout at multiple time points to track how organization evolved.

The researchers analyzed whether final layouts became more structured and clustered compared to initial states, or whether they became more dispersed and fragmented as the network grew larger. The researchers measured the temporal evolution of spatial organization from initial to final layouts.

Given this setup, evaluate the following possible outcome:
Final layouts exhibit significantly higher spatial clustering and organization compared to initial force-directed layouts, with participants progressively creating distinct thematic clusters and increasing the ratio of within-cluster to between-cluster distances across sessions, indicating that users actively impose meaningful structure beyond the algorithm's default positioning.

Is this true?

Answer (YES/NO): NO